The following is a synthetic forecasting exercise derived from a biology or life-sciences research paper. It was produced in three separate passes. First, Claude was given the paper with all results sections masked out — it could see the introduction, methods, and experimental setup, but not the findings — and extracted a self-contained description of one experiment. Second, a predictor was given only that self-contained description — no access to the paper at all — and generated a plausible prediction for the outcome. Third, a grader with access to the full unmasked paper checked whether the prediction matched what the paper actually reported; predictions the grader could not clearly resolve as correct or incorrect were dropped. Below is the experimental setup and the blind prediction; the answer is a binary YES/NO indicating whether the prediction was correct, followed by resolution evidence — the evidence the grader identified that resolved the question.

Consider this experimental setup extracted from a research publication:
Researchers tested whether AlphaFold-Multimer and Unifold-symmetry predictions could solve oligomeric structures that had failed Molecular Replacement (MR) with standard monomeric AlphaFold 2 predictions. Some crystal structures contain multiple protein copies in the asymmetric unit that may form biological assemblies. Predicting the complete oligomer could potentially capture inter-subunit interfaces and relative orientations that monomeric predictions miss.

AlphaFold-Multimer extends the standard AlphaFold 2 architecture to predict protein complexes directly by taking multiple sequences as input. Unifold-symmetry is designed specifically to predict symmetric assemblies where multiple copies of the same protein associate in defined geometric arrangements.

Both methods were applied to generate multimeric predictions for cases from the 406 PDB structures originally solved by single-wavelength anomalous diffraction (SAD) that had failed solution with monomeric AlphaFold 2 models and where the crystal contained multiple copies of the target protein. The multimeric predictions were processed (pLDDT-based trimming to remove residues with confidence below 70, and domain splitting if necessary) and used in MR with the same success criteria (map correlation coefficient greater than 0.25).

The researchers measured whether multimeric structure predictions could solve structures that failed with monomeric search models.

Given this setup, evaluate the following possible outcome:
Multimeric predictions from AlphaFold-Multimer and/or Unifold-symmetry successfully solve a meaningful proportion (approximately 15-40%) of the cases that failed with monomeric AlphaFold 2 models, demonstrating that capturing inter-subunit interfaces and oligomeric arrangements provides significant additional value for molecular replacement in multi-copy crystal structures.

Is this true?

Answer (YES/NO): NO